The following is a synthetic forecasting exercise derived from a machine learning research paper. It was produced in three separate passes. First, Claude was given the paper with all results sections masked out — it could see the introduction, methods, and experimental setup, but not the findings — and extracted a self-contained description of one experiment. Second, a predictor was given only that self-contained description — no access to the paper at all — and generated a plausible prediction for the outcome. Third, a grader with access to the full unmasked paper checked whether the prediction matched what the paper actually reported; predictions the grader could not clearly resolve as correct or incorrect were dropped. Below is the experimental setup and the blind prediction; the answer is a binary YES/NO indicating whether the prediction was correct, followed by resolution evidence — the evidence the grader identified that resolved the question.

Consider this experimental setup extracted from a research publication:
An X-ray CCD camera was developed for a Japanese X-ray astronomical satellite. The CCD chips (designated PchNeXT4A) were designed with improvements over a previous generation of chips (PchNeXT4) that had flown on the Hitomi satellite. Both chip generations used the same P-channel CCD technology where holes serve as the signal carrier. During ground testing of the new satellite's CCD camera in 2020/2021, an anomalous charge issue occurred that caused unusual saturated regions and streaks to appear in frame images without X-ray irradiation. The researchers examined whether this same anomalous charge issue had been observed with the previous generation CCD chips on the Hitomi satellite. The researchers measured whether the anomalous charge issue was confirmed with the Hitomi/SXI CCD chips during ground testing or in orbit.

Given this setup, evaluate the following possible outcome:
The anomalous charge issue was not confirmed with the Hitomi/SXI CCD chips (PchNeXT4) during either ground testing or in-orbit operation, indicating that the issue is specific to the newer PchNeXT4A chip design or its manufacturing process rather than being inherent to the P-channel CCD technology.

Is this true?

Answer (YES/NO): YES